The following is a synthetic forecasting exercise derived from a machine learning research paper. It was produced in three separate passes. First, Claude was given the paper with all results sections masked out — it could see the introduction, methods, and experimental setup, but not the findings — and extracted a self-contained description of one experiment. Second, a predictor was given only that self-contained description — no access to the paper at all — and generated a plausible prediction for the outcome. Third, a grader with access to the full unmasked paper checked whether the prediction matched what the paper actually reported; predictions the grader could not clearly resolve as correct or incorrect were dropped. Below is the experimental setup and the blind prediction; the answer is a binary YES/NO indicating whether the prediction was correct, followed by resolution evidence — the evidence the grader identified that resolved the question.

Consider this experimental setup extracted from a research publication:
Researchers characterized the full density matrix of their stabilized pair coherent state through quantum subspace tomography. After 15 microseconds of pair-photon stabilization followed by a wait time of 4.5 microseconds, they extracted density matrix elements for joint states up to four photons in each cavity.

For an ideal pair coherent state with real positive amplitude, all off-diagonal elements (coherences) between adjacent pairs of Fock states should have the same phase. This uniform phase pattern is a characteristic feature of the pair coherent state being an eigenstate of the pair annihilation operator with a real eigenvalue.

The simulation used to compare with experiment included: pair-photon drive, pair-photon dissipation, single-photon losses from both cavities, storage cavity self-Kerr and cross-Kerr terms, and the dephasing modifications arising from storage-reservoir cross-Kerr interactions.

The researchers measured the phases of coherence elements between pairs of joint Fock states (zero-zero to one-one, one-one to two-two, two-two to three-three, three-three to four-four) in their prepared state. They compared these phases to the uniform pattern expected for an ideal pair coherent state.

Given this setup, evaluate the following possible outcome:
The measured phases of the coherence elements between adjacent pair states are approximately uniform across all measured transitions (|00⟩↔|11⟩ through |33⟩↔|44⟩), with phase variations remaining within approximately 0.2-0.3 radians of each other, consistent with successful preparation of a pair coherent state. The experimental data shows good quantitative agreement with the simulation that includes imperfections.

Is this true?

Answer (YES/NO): NO